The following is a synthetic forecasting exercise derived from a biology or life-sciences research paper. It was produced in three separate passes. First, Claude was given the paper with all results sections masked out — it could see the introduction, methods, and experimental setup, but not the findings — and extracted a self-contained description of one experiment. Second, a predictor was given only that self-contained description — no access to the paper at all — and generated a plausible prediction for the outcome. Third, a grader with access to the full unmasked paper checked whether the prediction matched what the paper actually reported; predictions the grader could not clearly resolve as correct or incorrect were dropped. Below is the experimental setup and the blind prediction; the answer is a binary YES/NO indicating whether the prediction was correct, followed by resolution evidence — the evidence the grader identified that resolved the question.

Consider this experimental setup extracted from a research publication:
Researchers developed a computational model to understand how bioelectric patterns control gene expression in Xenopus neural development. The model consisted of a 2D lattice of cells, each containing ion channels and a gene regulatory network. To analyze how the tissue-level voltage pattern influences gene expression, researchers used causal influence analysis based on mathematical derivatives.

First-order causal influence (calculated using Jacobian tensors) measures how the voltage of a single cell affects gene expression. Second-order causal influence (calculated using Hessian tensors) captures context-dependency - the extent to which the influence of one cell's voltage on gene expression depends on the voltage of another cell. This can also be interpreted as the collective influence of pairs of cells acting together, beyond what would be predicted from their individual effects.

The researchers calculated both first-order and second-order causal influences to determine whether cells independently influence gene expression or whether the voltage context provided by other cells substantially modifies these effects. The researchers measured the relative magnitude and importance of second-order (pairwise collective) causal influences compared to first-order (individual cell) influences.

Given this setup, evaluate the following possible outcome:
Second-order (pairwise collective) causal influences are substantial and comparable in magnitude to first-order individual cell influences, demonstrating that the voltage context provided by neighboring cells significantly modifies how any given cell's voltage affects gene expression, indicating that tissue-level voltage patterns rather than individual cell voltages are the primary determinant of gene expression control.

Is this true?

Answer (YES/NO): NO